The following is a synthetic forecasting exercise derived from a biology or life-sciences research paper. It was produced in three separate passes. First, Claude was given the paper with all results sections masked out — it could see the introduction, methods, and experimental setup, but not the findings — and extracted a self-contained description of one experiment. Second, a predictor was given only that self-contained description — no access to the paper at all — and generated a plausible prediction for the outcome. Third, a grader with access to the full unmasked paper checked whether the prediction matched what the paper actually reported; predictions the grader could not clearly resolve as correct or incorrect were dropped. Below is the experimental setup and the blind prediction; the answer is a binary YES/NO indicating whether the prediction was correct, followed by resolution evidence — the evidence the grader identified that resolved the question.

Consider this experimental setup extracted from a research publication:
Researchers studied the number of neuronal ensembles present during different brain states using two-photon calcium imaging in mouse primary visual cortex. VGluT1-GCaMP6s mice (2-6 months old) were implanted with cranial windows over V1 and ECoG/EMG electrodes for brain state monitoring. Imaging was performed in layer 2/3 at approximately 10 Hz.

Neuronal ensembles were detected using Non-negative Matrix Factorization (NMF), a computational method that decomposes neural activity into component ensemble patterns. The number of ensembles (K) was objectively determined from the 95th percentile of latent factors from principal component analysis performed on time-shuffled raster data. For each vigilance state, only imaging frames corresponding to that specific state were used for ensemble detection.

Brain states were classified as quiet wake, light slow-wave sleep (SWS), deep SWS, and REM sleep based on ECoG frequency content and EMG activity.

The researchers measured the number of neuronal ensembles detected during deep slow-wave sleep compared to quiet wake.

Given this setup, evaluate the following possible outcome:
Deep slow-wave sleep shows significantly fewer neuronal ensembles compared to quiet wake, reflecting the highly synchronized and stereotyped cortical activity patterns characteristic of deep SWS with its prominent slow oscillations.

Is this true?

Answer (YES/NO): NO